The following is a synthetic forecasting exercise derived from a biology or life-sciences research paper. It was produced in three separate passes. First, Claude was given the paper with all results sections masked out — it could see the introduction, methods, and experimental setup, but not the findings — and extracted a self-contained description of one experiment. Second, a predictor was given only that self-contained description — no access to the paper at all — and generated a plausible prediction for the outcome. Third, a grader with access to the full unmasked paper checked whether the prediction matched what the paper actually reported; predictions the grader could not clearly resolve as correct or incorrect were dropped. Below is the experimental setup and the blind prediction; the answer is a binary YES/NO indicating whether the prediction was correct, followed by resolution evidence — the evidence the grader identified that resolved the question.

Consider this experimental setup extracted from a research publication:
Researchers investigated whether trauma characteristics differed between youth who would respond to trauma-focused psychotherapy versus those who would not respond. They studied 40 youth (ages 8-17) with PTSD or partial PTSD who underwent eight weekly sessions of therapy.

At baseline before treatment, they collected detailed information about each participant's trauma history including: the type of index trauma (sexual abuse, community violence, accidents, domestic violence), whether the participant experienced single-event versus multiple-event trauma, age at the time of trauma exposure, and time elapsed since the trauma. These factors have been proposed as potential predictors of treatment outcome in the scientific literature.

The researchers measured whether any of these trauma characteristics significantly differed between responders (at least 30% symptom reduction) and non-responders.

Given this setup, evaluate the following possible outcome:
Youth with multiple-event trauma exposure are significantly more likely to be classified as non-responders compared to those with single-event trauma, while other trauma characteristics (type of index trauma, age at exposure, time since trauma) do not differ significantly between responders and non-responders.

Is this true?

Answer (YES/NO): NO